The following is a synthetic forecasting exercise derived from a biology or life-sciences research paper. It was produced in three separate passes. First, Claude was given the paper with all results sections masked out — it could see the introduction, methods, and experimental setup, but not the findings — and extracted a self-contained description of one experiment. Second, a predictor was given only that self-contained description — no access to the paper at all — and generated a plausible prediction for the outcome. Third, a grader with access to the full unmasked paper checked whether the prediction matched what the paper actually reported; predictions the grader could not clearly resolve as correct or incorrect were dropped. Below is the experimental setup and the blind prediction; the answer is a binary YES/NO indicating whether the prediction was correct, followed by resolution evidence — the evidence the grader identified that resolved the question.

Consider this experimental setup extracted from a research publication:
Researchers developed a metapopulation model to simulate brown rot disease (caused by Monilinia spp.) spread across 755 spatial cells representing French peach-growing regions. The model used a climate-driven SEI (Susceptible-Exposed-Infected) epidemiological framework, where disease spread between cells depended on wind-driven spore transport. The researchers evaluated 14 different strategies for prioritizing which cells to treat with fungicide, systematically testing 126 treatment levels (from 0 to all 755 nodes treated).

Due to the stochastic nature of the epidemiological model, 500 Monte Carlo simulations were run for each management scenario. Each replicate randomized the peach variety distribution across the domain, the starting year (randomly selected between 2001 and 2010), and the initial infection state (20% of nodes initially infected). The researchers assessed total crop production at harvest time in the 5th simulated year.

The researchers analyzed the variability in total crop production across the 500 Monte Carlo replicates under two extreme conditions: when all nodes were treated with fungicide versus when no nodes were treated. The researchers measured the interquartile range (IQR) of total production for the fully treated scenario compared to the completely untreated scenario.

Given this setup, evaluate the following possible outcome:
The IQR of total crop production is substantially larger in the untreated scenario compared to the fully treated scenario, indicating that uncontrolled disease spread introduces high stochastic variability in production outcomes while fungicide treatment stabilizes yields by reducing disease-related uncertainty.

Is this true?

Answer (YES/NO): YES